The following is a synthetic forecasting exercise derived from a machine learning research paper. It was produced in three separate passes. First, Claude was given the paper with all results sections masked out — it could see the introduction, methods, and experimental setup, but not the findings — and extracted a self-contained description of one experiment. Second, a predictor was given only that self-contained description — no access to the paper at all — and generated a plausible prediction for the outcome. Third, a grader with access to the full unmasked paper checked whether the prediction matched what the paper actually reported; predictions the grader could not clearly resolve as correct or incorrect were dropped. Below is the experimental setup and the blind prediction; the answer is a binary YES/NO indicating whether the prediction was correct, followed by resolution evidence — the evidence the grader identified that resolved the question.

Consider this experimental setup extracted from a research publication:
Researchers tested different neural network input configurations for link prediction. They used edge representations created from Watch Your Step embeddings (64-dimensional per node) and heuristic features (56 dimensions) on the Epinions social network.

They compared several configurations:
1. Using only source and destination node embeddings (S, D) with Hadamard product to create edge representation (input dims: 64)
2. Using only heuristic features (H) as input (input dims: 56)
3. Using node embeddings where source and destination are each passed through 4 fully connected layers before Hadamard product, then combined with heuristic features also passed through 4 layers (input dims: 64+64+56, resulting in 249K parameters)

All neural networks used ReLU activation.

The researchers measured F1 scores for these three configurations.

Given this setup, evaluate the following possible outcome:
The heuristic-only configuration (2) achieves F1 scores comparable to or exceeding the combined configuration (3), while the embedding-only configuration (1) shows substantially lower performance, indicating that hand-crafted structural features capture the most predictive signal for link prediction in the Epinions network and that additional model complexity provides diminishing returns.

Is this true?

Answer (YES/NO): YES